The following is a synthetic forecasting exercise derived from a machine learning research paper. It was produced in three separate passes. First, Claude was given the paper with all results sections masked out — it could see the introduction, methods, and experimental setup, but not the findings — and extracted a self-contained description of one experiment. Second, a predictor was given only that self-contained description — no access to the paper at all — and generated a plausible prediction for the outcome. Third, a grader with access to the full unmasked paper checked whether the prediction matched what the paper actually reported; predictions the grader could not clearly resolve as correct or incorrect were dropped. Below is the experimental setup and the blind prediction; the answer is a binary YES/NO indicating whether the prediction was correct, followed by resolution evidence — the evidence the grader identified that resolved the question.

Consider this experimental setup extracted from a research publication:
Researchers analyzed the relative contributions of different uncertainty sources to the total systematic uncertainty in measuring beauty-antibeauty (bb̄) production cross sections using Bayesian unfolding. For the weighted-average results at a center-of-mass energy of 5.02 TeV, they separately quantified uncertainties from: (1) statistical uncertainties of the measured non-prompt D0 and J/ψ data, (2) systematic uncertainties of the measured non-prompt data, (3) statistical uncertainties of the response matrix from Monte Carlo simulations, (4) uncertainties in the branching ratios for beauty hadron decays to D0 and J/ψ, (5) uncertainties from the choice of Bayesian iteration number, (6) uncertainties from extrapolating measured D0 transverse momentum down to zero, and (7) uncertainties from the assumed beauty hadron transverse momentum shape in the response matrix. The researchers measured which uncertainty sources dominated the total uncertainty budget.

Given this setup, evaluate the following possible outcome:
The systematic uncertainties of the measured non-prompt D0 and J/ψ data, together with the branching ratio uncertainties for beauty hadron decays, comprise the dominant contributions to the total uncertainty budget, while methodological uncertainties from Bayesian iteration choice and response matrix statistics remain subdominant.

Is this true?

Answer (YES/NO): YES